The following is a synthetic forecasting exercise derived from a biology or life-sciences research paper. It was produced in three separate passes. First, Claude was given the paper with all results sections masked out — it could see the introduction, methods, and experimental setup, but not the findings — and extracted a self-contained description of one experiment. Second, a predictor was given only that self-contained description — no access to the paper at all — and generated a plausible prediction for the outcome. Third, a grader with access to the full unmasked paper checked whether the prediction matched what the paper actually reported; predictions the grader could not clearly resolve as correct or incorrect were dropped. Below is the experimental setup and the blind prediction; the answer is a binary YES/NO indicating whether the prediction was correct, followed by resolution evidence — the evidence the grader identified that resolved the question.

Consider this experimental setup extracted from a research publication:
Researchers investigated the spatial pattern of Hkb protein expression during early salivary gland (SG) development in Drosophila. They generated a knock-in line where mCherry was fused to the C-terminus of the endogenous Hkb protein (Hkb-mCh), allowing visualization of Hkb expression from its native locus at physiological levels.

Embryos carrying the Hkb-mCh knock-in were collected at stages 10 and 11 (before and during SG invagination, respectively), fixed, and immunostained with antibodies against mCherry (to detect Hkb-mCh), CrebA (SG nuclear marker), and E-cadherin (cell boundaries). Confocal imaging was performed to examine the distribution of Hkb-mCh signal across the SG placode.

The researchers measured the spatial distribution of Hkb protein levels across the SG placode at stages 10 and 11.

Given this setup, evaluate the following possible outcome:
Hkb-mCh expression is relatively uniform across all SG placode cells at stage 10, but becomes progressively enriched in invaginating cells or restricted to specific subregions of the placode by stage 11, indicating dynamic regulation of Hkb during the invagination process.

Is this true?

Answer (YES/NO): NO